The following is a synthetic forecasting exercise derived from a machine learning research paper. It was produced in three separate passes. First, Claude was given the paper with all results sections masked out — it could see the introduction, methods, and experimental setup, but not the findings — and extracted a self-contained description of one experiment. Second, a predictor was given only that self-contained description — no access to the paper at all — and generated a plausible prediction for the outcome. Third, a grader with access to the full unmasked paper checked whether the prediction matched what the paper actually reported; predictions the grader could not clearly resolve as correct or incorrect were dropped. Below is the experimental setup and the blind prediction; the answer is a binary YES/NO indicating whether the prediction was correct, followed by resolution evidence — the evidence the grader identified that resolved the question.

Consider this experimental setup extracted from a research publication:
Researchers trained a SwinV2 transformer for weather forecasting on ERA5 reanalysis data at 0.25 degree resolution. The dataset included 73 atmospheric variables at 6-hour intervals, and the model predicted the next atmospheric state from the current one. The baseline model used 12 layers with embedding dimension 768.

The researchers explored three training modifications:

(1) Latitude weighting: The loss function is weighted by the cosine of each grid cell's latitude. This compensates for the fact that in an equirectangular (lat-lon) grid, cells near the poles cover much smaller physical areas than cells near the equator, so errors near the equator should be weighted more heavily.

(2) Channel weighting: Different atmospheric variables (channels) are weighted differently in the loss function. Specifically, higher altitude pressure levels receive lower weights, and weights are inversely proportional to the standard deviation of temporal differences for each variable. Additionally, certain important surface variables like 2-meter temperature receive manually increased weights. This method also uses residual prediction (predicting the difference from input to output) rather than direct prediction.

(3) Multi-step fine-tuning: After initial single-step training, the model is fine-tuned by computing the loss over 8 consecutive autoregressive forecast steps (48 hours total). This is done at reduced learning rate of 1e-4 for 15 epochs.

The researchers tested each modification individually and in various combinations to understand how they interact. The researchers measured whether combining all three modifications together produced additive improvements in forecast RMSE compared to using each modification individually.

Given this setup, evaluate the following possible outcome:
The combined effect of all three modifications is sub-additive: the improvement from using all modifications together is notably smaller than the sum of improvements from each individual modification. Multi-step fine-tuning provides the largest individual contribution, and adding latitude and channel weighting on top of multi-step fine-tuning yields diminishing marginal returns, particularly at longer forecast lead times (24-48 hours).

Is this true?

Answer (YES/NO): NO